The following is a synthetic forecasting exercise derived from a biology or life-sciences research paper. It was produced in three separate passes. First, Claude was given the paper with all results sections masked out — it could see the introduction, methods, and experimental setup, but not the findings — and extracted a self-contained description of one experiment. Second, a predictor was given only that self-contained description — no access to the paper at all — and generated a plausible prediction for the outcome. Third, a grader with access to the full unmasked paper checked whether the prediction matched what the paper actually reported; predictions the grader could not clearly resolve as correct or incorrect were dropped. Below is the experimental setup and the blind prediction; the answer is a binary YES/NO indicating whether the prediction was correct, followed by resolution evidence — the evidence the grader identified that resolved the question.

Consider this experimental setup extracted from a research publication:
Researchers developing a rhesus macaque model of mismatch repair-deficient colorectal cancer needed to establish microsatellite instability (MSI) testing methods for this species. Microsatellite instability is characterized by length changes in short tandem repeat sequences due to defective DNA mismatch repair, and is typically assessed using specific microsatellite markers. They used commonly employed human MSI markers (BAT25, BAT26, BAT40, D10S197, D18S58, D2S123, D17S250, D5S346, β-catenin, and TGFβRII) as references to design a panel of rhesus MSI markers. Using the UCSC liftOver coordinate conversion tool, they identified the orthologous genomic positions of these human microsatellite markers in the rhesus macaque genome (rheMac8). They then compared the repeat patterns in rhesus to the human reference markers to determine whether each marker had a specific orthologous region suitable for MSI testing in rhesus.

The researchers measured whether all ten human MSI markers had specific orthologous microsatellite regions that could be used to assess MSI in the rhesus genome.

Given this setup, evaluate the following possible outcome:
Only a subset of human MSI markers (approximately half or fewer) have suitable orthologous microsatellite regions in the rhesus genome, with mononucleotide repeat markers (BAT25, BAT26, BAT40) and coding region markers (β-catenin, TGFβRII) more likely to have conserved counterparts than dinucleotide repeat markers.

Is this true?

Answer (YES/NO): NO